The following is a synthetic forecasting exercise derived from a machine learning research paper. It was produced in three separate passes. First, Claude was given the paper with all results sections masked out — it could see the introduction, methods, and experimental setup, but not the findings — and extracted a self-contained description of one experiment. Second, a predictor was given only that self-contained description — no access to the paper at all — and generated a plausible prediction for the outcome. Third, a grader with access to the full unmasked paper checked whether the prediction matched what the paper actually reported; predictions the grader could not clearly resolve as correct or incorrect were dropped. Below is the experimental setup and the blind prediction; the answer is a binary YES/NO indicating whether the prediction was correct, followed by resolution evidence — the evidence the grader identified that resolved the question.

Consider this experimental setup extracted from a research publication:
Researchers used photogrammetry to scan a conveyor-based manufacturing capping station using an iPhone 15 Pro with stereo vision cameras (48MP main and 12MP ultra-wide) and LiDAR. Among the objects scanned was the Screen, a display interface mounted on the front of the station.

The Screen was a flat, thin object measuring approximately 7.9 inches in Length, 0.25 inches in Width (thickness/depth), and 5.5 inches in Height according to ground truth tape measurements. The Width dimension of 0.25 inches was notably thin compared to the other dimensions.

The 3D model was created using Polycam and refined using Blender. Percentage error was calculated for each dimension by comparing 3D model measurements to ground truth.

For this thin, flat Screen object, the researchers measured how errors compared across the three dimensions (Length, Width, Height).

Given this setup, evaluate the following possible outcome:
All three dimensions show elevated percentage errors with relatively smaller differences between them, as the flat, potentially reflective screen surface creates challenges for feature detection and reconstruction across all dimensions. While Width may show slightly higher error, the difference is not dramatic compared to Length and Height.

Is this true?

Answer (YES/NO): NO